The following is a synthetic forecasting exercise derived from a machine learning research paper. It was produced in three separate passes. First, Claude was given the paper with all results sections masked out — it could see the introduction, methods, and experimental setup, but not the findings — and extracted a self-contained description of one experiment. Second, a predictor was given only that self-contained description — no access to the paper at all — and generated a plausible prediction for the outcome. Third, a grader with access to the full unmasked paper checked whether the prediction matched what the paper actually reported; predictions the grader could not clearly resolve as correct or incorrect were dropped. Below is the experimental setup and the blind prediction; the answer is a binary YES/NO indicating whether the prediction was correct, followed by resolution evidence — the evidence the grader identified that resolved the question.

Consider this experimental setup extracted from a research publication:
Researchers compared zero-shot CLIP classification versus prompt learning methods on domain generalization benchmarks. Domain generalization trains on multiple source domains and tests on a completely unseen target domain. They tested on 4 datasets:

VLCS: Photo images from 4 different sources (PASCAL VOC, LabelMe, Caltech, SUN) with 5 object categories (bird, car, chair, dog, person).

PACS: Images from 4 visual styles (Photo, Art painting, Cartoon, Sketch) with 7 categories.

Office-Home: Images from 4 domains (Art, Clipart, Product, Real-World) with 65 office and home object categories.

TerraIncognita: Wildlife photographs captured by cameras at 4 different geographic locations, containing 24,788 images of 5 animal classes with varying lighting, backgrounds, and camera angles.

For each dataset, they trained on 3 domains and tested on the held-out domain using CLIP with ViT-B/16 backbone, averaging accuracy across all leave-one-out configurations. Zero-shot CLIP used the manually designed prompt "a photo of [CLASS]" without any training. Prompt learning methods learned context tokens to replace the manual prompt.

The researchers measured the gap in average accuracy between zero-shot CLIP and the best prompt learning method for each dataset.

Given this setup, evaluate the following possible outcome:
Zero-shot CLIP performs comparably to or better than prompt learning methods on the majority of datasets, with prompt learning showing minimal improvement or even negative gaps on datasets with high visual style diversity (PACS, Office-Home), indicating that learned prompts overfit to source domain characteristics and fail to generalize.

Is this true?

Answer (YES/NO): NO